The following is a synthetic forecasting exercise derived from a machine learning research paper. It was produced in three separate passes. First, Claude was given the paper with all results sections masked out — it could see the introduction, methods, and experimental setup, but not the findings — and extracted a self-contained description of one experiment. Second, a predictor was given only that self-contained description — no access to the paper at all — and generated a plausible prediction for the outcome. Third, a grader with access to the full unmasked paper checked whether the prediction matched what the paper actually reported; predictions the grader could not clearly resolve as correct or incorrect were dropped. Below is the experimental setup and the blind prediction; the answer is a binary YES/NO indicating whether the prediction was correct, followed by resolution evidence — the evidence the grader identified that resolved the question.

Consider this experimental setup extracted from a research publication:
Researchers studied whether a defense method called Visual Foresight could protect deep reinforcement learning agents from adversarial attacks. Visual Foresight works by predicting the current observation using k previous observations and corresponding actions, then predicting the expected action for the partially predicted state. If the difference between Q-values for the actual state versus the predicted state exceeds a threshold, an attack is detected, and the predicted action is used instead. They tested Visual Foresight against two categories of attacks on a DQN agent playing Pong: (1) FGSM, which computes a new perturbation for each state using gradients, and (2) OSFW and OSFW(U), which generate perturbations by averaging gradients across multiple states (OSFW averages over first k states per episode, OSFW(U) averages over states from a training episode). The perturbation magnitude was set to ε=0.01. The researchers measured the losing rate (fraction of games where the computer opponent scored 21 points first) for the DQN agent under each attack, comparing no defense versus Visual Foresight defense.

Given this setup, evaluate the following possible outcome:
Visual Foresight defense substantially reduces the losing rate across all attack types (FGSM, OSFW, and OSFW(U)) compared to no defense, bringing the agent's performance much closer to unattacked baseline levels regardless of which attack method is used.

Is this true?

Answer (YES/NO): NO